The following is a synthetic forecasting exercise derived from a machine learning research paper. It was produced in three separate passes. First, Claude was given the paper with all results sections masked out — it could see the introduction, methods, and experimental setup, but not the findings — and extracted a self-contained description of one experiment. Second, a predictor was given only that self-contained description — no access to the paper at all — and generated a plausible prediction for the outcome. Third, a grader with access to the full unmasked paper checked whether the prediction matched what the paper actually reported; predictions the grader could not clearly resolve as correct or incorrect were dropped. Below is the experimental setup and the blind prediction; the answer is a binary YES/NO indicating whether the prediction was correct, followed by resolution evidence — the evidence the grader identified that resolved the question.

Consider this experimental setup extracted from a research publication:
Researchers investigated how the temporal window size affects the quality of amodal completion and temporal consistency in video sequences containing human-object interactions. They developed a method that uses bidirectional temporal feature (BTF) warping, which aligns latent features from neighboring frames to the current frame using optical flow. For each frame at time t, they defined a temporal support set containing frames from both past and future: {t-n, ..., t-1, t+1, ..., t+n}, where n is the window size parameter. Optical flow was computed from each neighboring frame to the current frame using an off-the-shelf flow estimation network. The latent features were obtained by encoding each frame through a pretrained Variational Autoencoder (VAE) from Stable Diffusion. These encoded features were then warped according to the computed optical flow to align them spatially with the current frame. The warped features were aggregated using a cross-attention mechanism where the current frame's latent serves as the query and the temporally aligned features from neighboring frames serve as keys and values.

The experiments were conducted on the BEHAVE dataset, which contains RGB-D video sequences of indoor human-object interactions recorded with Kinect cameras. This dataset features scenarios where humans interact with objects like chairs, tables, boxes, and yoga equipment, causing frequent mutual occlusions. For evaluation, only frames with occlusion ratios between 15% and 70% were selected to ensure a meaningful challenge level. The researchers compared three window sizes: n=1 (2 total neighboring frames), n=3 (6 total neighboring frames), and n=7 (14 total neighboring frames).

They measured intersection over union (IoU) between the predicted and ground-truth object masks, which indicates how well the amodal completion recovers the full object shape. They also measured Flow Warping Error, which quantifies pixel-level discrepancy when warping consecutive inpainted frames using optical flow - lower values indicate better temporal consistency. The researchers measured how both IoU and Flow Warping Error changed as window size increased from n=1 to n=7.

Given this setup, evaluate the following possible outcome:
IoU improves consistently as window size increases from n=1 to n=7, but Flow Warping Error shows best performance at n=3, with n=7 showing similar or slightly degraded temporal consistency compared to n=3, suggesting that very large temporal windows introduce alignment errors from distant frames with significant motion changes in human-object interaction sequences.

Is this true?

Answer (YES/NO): NO